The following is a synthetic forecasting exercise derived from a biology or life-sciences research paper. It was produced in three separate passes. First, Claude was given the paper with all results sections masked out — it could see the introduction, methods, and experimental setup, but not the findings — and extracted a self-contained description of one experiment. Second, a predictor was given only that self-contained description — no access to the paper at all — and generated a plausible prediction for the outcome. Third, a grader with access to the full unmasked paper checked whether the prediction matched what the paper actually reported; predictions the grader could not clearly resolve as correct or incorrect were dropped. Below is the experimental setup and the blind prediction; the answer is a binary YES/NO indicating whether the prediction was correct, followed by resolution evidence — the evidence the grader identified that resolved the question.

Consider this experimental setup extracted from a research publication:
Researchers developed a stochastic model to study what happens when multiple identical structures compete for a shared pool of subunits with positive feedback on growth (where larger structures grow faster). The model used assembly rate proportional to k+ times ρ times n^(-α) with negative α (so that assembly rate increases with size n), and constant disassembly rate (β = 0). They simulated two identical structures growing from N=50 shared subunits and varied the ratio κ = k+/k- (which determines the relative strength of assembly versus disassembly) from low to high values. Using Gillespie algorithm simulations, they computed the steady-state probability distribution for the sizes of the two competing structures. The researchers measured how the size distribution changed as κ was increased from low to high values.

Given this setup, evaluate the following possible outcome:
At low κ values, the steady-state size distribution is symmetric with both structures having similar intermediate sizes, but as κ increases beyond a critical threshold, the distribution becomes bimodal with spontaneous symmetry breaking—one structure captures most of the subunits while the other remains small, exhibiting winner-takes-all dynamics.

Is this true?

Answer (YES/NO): NO